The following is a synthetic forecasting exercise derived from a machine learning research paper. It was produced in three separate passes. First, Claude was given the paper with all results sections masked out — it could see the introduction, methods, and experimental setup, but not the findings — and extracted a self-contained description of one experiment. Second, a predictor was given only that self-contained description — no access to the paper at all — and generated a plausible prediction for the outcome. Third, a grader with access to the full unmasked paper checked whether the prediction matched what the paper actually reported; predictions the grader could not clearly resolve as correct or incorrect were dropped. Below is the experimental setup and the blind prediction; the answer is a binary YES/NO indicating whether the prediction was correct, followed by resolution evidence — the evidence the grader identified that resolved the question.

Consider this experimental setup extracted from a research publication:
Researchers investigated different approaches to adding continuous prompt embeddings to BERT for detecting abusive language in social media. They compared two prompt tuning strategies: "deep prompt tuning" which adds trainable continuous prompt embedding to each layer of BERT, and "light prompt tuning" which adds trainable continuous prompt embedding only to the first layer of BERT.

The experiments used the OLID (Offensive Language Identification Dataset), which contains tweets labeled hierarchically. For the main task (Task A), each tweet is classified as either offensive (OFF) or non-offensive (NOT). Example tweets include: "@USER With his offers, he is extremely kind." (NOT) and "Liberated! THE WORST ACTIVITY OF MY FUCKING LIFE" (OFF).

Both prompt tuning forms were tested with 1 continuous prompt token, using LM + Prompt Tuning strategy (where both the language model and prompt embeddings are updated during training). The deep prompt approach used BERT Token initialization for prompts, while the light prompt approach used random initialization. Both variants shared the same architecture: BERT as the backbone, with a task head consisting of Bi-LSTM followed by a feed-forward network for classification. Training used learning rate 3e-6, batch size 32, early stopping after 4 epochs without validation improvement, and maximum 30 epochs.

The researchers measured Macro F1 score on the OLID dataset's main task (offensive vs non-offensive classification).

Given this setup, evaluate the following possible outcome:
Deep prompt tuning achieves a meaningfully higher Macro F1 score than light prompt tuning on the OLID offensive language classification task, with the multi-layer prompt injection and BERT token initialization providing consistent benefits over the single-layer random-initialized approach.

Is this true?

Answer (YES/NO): NO